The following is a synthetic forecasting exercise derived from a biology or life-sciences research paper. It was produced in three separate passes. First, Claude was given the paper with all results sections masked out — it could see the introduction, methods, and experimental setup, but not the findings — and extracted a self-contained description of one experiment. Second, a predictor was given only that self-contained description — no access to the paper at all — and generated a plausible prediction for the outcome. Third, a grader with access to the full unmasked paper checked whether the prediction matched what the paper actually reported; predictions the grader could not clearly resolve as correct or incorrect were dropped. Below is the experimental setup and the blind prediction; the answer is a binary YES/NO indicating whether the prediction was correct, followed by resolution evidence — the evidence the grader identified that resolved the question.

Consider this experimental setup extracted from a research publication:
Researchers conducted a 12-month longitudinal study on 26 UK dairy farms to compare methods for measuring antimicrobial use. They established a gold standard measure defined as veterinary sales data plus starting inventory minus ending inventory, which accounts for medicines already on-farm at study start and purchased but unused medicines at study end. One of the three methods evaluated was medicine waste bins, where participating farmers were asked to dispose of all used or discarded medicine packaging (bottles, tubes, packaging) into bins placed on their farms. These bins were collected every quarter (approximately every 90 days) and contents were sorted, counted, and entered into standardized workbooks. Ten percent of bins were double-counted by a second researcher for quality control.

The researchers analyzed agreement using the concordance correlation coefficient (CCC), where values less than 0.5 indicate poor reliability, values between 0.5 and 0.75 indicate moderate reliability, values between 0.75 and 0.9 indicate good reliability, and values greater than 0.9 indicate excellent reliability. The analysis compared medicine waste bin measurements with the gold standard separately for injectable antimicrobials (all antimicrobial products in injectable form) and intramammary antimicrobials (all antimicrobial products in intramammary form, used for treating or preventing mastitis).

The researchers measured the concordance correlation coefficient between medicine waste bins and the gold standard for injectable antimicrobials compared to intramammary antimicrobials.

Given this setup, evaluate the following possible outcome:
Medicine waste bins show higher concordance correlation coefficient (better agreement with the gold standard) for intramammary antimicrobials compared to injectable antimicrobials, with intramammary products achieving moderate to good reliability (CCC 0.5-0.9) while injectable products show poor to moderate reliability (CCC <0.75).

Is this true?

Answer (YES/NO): NO